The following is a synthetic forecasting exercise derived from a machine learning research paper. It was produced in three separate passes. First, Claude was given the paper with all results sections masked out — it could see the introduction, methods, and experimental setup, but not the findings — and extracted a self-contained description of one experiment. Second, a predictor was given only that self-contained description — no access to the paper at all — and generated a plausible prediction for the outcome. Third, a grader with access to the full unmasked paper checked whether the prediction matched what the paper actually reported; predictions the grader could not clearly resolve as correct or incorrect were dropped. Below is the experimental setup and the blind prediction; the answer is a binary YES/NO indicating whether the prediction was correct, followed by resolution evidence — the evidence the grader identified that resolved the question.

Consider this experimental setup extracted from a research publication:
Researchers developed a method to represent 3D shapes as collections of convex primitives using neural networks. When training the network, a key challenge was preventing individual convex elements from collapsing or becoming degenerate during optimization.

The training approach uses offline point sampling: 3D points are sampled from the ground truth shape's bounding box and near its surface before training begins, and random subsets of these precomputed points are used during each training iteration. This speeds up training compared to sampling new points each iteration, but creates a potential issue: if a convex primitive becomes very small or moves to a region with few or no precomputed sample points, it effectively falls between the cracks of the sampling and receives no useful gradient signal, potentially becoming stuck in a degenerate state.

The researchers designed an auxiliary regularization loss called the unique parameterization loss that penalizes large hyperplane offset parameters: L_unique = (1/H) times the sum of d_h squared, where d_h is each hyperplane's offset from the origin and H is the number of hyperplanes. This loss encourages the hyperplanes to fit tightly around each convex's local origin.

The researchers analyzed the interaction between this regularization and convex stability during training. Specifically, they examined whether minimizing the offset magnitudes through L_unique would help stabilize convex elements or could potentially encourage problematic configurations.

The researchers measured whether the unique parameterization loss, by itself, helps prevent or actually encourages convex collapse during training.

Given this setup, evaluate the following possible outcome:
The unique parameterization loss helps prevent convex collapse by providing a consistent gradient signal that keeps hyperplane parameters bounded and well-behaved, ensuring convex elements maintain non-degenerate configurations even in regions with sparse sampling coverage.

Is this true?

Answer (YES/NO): NO